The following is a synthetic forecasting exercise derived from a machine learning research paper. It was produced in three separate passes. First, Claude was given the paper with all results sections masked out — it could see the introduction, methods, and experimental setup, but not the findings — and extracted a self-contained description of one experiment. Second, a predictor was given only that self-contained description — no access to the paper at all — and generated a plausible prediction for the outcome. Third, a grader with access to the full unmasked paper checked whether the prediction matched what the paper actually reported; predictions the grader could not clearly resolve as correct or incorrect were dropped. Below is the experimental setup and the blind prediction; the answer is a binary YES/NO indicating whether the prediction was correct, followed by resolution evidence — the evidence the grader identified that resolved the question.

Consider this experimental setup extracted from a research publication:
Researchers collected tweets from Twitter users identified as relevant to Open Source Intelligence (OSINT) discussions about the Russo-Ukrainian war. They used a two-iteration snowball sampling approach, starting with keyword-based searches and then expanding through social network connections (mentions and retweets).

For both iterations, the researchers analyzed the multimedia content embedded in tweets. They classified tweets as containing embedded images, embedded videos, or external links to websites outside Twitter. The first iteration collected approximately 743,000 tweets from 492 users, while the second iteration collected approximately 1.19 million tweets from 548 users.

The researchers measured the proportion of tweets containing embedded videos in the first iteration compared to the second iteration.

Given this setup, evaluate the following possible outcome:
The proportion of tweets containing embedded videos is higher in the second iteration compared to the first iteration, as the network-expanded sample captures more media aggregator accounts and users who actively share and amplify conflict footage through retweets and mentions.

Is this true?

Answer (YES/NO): YES